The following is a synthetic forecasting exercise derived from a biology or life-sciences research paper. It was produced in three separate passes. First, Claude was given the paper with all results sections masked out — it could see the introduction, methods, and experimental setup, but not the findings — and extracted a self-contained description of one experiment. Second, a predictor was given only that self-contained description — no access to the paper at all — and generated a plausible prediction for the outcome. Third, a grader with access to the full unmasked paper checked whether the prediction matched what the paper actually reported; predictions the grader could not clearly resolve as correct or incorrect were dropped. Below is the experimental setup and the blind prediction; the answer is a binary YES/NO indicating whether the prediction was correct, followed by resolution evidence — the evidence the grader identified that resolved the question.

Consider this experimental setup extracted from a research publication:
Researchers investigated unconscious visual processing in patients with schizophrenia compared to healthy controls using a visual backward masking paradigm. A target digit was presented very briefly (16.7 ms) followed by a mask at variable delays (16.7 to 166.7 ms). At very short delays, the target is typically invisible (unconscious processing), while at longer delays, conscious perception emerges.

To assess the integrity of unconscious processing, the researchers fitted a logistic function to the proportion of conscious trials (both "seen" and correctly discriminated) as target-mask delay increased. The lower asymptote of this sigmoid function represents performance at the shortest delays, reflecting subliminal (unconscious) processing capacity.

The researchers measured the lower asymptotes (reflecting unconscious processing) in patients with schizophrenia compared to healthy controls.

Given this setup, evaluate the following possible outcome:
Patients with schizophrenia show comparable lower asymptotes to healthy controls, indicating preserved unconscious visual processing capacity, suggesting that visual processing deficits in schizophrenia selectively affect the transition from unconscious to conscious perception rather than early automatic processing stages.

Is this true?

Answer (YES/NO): YES